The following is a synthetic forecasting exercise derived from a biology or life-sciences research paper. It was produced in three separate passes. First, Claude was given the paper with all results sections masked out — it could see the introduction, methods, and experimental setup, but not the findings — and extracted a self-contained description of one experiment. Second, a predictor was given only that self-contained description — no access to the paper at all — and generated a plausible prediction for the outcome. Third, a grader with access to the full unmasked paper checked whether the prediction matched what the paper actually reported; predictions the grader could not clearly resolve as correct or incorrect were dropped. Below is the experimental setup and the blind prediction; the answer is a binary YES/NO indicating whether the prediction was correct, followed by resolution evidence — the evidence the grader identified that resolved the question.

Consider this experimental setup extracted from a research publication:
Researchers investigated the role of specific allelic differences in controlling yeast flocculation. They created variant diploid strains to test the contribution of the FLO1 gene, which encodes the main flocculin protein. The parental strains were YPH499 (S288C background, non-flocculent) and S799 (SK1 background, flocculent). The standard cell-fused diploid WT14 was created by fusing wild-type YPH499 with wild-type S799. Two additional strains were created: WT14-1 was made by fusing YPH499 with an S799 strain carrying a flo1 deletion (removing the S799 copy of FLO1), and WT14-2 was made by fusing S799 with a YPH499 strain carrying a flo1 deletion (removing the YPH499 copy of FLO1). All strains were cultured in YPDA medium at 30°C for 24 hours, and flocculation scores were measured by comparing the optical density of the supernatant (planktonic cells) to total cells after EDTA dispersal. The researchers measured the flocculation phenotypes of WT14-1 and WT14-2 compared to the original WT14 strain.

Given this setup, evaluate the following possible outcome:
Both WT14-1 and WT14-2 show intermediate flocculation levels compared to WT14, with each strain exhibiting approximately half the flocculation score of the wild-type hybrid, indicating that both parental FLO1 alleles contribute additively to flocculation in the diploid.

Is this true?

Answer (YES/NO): NO